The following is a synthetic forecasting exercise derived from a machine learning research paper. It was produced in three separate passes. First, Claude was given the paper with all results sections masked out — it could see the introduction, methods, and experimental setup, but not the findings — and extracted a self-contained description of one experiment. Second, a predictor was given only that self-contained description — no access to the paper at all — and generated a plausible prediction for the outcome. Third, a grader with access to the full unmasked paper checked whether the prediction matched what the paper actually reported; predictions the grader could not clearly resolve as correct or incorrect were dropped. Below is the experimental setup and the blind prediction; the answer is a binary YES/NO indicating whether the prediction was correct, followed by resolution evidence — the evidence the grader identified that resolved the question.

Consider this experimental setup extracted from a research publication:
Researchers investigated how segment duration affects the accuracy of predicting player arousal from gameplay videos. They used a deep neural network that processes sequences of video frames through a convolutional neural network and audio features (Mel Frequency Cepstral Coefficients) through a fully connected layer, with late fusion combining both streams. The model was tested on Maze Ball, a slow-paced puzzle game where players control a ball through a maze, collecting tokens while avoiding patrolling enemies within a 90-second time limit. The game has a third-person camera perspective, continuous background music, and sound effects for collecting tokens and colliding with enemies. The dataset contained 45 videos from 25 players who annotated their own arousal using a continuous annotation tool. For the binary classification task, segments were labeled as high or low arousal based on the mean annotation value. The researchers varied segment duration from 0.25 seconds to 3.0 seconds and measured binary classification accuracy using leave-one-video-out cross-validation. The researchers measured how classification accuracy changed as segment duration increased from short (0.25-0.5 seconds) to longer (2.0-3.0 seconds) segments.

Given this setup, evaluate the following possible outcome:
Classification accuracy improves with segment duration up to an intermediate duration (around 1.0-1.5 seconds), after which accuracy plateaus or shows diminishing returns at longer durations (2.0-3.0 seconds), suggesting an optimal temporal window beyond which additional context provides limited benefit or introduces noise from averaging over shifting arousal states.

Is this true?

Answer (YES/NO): NO